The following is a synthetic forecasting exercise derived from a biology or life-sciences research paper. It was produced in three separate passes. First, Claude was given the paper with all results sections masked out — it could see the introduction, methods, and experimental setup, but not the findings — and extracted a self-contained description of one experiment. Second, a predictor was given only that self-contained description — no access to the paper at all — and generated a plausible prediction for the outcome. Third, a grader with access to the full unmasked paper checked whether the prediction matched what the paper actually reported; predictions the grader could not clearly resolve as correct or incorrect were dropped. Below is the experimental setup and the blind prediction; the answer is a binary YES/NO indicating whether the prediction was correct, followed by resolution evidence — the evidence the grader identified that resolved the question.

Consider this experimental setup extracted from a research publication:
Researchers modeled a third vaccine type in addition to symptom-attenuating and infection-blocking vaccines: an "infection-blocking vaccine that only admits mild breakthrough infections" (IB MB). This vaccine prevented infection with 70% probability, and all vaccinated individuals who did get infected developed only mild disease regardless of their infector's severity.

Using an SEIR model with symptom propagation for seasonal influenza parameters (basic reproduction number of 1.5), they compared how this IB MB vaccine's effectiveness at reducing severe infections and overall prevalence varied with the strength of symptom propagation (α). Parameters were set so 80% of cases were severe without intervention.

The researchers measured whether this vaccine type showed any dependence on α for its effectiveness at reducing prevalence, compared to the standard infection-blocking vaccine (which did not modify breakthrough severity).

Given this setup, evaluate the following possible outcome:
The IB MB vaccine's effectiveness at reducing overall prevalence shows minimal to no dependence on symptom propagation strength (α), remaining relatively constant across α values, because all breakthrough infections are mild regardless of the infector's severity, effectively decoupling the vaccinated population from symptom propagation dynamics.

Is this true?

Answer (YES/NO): NO